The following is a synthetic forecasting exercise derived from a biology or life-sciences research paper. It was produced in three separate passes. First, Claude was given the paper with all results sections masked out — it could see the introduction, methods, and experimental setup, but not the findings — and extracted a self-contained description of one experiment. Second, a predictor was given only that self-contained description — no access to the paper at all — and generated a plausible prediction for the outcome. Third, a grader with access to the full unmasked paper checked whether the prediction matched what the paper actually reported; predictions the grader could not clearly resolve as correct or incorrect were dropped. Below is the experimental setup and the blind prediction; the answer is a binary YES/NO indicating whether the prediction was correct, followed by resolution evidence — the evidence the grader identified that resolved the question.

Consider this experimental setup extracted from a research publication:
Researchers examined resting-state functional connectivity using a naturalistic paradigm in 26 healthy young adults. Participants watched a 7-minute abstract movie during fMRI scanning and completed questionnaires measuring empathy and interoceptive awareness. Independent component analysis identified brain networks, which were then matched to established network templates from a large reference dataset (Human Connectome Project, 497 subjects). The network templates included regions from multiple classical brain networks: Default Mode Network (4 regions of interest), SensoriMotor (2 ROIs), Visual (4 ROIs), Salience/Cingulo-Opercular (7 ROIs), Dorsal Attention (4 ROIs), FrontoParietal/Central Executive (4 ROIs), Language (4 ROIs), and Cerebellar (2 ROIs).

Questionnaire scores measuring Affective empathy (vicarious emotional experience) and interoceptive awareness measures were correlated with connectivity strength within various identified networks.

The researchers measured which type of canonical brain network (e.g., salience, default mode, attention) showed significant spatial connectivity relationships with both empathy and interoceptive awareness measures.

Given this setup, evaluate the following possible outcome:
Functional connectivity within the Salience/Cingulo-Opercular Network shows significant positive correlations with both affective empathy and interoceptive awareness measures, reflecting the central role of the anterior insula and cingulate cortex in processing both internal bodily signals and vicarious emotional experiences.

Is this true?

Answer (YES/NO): NO